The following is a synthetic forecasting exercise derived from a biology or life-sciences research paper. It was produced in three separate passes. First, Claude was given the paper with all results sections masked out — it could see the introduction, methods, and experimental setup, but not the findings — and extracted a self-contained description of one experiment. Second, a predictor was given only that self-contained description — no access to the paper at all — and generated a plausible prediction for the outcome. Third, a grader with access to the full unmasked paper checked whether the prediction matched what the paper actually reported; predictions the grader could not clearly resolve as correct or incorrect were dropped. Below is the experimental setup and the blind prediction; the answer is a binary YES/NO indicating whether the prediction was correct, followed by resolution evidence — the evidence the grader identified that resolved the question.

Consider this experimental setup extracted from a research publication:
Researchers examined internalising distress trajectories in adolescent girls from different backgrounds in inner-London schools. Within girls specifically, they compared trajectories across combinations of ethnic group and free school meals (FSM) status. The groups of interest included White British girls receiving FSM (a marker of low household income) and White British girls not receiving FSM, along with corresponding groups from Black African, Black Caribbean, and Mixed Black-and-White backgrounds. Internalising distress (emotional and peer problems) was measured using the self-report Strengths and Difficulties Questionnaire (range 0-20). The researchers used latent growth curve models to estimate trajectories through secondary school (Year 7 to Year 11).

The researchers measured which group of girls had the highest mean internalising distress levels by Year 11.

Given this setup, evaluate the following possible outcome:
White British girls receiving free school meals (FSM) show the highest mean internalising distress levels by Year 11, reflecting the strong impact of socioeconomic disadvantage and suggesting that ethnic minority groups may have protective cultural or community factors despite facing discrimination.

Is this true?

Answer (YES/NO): YES